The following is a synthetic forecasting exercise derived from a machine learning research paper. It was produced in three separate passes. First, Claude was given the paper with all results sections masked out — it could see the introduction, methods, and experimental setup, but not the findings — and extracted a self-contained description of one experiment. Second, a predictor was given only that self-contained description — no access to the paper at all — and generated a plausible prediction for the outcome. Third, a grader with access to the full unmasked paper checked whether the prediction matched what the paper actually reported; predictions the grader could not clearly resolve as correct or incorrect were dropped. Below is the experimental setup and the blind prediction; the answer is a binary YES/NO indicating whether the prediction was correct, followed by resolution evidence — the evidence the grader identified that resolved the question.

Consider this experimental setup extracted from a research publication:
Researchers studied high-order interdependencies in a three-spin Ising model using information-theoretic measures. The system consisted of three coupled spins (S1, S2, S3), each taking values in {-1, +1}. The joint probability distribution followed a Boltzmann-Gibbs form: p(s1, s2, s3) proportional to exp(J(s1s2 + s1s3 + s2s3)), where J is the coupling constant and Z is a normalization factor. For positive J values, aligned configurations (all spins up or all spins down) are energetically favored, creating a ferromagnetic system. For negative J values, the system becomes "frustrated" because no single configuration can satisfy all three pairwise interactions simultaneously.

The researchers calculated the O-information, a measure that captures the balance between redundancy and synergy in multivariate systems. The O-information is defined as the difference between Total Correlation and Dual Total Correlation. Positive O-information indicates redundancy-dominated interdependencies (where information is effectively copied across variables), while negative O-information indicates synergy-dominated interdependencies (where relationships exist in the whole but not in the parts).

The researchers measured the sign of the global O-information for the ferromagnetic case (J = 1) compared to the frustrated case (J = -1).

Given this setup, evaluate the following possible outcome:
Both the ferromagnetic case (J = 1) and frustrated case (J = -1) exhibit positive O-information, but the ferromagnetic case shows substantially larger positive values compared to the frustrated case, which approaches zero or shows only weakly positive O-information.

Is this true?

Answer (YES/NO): NO